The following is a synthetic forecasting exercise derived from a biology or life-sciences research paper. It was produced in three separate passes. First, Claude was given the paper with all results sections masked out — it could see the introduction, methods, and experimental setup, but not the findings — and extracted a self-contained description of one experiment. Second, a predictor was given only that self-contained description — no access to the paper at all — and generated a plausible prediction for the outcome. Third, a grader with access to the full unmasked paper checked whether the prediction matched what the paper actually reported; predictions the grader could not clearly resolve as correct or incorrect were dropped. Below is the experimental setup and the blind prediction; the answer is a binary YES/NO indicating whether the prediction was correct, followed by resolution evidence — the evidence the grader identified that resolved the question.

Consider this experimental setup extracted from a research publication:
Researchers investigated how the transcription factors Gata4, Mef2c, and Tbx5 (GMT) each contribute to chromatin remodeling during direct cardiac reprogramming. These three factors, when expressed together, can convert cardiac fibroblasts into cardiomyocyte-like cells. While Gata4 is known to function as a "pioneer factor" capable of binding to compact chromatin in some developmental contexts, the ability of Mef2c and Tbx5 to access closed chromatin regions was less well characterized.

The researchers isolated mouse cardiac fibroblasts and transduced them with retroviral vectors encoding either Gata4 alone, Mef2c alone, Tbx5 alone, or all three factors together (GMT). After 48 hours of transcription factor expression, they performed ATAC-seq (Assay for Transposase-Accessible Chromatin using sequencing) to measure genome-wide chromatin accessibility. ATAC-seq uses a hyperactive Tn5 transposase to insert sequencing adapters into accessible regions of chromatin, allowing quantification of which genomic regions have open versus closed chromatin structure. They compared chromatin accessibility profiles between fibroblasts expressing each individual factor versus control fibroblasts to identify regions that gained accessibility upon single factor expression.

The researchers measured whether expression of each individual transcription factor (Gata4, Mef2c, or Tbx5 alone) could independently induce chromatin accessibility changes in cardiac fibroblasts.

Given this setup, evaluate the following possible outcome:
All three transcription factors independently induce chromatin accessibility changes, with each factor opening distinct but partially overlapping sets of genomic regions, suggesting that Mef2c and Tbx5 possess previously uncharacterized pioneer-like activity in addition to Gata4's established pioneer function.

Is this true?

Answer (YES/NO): NO